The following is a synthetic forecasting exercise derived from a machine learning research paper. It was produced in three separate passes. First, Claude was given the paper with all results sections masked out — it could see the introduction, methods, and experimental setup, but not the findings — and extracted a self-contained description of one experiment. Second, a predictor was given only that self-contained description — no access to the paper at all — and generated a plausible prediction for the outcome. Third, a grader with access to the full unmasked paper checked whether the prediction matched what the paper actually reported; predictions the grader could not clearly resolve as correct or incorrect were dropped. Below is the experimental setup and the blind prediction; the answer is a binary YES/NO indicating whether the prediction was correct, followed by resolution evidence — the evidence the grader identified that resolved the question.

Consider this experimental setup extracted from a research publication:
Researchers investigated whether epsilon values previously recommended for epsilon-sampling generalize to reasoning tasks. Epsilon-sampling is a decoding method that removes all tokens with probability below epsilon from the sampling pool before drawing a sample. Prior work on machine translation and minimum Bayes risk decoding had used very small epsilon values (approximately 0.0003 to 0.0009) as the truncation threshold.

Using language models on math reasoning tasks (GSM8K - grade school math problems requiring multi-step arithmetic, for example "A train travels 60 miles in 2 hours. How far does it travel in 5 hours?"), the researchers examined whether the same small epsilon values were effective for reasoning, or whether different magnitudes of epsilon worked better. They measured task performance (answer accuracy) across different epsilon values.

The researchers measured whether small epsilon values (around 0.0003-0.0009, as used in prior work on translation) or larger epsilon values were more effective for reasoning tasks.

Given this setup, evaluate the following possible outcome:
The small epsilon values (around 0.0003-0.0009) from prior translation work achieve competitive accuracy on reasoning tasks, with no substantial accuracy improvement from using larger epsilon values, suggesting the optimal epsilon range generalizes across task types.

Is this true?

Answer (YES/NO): NO